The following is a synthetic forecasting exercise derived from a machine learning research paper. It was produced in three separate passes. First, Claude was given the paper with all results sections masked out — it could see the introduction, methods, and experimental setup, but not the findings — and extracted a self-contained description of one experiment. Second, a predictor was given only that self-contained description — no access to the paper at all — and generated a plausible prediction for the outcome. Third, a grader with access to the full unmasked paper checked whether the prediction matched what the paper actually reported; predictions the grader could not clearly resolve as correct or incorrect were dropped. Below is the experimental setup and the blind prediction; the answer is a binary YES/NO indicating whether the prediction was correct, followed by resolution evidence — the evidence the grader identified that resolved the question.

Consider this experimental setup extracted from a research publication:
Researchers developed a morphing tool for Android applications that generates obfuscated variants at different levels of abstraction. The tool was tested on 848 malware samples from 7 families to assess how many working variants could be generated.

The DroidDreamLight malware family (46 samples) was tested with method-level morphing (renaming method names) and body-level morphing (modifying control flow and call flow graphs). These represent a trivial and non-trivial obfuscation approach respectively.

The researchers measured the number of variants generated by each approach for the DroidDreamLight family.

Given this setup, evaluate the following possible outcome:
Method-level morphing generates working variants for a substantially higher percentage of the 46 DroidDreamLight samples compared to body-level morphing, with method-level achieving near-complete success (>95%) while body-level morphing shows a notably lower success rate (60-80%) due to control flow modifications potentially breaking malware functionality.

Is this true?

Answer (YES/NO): NO